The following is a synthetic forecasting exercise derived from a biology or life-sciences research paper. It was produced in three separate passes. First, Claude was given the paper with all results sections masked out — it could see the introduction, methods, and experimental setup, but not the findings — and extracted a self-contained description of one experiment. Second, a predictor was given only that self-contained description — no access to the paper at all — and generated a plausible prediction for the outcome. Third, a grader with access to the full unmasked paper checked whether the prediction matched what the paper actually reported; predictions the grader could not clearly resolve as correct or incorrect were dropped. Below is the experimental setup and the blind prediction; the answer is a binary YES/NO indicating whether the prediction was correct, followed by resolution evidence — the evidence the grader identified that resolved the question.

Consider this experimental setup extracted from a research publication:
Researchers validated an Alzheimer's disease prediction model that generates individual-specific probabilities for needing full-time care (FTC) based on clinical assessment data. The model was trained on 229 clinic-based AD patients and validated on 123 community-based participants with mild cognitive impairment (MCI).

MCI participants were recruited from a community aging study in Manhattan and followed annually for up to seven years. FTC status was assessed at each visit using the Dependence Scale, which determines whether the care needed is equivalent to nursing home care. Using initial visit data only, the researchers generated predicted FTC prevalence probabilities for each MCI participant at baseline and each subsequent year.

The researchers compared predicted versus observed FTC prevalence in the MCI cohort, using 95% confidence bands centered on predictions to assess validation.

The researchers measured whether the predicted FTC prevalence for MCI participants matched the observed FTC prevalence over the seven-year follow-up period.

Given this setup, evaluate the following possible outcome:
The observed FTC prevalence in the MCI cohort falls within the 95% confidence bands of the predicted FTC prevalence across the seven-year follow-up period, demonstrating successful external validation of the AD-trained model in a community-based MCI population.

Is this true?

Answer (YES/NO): NO